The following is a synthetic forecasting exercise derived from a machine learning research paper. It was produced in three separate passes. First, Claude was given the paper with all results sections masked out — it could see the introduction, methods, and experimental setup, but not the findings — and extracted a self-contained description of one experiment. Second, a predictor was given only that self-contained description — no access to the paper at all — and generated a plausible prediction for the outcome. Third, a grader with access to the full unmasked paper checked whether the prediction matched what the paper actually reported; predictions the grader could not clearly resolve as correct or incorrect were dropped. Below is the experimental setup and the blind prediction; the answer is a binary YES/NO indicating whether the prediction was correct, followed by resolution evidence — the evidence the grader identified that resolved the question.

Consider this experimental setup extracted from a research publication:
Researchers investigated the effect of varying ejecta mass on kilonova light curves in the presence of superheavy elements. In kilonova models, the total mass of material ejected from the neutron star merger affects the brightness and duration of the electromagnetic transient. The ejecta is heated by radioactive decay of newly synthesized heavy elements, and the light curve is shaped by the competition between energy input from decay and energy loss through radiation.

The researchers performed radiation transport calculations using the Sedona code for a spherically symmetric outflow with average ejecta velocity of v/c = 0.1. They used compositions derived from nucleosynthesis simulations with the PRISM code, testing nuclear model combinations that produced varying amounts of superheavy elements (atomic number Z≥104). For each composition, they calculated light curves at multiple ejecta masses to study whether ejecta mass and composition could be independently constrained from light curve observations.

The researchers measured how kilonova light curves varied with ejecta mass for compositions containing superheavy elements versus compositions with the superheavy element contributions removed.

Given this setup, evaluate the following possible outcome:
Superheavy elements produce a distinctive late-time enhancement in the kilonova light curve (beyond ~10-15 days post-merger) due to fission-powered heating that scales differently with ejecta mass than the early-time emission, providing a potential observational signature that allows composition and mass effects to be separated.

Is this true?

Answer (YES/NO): NO